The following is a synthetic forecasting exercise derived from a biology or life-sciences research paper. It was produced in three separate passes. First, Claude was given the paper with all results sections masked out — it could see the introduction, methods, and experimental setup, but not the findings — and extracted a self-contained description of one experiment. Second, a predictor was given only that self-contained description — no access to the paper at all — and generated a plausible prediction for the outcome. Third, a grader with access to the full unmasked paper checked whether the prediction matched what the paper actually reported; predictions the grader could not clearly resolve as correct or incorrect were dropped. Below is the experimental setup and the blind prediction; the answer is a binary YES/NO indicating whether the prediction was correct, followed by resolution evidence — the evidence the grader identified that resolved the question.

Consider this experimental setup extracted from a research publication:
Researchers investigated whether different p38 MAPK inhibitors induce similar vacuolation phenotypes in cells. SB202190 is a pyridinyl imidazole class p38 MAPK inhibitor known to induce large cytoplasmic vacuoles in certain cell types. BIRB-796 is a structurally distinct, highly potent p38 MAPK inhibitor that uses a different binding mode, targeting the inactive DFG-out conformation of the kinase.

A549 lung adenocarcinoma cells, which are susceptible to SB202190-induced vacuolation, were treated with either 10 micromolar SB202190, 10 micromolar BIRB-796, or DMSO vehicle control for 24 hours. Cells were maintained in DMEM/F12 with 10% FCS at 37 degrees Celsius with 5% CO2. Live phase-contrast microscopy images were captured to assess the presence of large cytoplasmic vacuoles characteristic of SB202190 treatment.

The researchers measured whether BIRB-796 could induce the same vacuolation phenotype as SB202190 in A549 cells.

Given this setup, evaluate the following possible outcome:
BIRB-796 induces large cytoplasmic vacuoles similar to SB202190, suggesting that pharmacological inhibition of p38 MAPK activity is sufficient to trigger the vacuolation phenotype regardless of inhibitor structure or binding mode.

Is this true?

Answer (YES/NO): NO